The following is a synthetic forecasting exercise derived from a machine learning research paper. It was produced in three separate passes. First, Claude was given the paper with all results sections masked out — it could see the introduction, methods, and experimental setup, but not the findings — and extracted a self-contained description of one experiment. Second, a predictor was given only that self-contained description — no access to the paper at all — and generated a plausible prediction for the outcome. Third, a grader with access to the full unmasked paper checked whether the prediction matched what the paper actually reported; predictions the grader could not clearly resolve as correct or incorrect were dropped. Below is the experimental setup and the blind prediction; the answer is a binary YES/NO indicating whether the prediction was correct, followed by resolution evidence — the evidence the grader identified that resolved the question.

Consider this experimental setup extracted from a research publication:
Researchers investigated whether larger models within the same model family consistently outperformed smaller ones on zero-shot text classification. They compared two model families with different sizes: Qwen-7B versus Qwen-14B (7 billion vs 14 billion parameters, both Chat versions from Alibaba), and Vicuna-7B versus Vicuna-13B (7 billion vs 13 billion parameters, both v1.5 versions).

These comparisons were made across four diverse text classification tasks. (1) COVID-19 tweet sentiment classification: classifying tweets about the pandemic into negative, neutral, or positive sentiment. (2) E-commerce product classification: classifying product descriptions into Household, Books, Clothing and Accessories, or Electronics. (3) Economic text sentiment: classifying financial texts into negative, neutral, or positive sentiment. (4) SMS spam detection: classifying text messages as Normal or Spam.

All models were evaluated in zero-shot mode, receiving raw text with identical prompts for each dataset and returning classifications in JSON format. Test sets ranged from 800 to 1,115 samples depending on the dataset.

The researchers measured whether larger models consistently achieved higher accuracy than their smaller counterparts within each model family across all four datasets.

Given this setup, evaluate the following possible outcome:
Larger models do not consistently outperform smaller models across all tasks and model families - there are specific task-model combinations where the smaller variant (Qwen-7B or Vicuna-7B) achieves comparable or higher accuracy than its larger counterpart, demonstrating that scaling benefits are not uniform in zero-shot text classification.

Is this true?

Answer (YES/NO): YES